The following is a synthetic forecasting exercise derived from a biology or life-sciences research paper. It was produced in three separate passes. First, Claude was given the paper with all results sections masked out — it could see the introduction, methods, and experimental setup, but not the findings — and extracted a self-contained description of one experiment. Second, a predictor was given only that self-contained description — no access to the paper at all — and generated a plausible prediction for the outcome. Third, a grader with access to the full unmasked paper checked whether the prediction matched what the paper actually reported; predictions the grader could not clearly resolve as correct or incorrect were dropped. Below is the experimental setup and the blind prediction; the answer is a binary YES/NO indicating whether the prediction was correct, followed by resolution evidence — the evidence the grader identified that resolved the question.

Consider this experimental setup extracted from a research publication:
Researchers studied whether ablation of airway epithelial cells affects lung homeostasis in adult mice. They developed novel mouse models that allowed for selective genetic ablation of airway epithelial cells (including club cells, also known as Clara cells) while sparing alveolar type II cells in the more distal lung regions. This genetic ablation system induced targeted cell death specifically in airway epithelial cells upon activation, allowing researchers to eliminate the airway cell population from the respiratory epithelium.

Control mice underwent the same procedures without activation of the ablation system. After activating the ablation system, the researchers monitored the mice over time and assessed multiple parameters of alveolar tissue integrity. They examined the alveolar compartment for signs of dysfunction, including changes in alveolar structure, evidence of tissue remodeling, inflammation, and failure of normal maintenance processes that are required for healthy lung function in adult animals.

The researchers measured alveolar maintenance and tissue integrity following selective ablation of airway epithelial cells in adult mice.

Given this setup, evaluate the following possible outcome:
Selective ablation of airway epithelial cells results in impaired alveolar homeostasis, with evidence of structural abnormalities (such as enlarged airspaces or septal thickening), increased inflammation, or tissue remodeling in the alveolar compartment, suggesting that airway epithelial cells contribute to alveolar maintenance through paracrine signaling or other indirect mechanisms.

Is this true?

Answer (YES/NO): YES